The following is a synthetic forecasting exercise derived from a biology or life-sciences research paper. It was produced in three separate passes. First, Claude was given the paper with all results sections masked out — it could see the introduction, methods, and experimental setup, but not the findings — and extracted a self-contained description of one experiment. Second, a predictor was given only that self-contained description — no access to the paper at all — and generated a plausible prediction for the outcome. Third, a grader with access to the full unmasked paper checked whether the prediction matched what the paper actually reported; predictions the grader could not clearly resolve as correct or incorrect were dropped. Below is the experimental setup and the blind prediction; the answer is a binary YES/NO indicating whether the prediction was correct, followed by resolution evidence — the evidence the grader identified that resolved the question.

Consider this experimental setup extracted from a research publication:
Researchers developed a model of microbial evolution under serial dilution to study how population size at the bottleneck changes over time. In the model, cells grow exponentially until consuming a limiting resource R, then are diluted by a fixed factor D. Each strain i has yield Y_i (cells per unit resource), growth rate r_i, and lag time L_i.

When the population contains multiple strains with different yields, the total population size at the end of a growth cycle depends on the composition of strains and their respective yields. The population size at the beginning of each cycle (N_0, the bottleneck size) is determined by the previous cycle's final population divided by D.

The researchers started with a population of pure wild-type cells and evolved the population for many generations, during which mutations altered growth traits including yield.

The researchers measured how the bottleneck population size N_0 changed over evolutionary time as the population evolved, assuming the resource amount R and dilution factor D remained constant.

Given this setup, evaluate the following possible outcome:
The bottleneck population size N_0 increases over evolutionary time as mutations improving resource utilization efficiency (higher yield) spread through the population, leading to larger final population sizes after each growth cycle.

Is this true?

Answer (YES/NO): NO